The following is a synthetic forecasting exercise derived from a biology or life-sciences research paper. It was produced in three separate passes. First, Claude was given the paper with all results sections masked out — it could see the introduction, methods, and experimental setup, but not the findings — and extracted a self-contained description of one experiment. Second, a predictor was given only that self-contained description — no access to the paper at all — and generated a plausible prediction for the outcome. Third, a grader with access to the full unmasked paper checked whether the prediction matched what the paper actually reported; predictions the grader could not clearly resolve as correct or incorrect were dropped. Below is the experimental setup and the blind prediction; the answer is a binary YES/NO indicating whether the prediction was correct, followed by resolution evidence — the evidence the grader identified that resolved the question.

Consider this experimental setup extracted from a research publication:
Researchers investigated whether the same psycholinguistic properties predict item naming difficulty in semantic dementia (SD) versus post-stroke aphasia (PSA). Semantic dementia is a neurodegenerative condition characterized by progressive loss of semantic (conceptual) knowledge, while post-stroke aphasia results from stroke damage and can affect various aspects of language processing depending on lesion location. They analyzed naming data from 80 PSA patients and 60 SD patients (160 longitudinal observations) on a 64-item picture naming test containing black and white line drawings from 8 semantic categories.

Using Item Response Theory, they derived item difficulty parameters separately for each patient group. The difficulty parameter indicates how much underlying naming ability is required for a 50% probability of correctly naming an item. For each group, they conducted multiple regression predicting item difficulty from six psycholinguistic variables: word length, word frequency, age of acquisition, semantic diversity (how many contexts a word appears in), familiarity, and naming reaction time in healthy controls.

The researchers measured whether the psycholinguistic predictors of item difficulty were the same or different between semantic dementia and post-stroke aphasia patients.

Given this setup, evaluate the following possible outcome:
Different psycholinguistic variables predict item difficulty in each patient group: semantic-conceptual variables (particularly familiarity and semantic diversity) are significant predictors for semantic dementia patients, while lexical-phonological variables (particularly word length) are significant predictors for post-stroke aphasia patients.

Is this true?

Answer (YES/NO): NO